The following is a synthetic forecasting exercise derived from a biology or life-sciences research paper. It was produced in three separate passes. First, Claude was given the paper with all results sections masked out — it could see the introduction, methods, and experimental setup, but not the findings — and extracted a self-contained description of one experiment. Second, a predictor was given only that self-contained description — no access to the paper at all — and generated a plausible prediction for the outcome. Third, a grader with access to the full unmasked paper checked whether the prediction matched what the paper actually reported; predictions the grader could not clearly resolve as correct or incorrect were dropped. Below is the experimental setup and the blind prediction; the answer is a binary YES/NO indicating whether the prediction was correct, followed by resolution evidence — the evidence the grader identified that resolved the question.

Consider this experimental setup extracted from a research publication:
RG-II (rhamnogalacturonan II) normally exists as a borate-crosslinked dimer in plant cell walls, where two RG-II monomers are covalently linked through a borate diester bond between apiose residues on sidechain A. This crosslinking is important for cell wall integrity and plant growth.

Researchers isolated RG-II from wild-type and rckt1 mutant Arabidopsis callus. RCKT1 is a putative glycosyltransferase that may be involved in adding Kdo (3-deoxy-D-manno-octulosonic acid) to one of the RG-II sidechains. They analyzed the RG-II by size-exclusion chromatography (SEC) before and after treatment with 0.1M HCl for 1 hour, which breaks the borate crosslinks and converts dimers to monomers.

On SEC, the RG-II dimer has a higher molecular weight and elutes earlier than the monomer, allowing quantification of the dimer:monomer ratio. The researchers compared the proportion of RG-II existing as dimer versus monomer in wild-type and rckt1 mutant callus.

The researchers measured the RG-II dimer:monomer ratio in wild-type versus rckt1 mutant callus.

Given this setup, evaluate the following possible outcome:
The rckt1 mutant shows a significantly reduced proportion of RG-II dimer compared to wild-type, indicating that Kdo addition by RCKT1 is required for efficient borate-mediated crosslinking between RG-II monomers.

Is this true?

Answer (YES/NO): YES